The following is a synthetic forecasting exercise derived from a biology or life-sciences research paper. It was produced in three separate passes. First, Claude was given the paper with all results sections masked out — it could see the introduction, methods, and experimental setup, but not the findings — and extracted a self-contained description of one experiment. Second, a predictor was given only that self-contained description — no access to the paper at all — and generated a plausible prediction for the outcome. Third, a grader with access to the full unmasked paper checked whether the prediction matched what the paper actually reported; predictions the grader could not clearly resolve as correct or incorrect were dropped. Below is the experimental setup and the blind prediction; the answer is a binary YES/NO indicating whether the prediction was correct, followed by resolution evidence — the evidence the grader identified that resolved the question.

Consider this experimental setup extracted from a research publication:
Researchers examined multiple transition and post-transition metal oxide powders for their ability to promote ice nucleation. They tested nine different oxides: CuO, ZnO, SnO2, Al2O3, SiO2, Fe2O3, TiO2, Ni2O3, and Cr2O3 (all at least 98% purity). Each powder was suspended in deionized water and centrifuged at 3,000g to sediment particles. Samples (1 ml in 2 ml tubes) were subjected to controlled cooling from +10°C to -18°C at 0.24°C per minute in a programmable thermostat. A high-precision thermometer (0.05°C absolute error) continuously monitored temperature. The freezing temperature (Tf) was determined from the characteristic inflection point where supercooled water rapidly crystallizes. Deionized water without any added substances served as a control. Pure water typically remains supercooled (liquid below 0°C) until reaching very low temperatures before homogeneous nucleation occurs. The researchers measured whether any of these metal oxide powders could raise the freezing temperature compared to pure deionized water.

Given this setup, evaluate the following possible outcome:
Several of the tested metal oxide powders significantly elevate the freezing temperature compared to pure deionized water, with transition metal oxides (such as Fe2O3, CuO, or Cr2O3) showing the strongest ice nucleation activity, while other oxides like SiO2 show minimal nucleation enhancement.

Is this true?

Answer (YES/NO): NO